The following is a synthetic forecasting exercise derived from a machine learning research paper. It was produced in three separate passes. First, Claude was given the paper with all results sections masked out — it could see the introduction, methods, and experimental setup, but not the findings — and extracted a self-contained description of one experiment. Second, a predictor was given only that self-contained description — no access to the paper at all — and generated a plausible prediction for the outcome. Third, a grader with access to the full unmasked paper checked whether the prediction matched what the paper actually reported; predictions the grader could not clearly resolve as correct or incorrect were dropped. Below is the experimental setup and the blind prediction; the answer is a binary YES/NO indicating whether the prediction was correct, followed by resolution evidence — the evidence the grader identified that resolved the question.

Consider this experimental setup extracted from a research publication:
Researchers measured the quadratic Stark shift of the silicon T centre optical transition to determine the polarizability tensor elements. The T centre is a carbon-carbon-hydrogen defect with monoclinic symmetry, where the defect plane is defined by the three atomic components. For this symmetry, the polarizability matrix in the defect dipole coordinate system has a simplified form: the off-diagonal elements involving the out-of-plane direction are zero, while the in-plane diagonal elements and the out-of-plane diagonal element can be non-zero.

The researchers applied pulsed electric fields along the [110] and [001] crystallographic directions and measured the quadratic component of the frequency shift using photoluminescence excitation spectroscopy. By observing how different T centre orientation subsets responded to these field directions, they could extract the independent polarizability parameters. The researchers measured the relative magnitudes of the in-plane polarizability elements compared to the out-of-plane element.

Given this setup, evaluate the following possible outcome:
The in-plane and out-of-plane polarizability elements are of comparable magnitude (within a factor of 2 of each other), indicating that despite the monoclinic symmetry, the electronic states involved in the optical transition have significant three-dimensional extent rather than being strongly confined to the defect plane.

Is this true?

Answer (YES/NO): NO